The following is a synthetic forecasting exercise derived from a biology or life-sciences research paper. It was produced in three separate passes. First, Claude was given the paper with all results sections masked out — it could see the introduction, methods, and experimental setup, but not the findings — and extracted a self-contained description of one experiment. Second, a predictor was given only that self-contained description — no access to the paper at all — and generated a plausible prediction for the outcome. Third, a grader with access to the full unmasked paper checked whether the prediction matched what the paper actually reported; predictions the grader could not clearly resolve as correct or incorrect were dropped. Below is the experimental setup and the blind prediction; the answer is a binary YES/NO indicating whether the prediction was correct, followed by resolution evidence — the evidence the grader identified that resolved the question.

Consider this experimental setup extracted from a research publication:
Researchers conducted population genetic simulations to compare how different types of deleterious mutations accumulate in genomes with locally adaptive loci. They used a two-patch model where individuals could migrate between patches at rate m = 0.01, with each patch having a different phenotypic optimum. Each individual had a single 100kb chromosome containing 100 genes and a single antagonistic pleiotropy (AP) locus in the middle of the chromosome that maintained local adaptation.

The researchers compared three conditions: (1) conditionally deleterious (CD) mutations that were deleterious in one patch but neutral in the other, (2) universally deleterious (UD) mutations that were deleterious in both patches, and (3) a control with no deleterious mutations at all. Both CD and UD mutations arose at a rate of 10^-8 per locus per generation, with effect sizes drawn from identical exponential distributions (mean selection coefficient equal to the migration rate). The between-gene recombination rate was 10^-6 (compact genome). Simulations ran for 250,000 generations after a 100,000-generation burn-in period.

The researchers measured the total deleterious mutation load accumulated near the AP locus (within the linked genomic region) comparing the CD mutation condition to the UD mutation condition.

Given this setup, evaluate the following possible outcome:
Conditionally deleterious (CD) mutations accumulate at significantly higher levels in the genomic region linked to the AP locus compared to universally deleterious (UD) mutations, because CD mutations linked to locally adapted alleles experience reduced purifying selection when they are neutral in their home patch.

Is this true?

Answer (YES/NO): YES